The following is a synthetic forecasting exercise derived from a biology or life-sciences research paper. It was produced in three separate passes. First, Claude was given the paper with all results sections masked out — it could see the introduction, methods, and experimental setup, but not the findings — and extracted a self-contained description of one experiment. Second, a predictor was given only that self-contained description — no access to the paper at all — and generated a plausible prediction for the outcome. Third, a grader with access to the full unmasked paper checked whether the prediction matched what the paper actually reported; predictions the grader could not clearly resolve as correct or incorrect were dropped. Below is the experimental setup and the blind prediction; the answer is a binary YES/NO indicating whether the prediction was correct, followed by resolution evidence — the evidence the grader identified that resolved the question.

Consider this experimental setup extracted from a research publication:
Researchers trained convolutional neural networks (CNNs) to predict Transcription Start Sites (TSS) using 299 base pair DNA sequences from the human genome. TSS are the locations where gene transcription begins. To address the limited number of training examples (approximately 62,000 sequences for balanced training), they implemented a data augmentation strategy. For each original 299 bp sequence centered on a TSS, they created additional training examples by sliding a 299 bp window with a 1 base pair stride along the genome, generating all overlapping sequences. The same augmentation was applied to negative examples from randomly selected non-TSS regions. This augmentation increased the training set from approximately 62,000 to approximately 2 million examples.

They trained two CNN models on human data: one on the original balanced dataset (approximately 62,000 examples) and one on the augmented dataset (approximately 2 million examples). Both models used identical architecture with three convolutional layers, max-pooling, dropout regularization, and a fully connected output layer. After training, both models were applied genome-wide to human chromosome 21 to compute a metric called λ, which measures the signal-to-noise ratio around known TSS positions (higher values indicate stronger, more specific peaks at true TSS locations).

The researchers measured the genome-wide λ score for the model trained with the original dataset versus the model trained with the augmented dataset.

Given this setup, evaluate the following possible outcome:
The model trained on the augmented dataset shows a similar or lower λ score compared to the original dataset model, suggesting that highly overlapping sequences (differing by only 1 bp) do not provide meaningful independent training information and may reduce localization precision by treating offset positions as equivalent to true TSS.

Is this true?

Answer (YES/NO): YES